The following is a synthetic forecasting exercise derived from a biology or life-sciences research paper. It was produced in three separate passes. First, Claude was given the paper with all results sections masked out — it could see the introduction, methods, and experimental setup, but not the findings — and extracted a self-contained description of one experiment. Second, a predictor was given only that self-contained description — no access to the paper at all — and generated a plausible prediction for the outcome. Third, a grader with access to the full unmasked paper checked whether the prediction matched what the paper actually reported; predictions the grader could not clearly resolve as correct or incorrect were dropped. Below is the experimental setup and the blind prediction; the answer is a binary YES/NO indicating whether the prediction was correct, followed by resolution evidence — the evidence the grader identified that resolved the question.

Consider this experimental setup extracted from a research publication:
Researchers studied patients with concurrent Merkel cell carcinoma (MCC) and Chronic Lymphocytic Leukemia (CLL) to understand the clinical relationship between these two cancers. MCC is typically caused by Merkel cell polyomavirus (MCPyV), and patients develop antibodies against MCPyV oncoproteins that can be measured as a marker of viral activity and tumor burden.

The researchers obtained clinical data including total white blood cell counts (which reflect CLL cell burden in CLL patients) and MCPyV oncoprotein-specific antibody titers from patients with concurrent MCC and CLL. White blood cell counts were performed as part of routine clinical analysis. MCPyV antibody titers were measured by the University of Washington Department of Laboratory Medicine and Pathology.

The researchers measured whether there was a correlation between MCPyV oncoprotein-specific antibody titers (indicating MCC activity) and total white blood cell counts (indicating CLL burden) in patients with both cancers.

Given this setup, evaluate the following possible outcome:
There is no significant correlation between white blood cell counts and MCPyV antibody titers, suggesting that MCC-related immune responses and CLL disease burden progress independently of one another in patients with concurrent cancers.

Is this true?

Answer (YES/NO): NO